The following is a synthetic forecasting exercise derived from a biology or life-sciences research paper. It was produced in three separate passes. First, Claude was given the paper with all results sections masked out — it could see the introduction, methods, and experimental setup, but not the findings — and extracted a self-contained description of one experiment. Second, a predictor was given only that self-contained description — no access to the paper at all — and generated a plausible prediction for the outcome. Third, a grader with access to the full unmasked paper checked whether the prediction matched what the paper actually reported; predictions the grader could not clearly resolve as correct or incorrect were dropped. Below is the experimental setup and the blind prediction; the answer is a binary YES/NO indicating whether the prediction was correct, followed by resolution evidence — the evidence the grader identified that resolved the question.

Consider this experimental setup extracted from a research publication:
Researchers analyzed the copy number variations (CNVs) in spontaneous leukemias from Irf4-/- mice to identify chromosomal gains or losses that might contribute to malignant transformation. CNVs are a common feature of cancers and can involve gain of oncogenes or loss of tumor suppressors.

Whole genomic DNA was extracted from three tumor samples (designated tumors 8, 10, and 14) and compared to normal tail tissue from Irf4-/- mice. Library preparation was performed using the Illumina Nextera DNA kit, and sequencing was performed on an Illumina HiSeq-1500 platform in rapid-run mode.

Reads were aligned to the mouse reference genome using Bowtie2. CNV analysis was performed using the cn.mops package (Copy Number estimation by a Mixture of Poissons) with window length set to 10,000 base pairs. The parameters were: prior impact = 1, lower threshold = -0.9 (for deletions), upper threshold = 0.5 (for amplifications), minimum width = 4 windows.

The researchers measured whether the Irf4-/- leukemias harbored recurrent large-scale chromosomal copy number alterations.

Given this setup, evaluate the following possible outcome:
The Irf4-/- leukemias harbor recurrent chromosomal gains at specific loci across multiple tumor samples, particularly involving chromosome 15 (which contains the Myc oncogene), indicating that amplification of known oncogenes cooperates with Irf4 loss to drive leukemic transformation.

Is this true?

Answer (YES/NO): NO